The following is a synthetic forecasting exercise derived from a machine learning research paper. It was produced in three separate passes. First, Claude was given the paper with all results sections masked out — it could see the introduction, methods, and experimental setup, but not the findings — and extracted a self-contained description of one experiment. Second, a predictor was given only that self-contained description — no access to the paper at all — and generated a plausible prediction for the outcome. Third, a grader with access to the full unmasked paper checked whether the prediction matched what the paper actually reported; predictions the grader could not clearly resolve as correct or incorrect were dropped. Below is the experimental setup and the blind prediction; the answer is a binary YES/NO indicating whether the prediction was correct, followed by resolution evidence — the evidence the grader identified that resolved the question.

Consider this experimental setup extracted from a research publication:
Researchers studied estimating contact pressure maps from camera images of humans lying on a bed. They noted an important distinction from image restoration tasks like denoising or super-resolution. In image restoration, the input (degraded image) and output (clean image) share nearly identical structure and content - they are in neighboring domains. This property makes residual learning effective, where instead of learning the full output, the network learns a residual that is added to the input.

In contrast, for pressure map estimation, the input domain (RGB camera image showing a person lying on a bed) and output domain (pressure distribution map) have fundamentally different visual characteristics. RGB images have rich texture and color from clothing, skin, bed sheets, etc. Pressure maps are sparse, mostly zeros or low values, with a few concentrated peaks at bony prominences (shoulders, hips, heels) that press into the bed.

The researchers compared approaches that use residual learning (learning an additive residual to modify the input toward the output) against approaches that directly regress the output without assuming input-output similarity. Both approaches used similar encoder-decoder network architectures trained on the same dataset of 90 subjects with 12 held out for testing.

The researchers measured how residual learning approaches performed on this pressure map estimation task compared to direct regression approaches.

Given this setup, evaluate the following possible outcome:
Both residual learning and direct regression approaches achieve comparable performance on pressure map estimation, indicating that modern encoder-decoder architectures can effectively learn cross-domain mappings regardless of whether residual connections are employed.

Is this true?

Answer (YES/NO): NO